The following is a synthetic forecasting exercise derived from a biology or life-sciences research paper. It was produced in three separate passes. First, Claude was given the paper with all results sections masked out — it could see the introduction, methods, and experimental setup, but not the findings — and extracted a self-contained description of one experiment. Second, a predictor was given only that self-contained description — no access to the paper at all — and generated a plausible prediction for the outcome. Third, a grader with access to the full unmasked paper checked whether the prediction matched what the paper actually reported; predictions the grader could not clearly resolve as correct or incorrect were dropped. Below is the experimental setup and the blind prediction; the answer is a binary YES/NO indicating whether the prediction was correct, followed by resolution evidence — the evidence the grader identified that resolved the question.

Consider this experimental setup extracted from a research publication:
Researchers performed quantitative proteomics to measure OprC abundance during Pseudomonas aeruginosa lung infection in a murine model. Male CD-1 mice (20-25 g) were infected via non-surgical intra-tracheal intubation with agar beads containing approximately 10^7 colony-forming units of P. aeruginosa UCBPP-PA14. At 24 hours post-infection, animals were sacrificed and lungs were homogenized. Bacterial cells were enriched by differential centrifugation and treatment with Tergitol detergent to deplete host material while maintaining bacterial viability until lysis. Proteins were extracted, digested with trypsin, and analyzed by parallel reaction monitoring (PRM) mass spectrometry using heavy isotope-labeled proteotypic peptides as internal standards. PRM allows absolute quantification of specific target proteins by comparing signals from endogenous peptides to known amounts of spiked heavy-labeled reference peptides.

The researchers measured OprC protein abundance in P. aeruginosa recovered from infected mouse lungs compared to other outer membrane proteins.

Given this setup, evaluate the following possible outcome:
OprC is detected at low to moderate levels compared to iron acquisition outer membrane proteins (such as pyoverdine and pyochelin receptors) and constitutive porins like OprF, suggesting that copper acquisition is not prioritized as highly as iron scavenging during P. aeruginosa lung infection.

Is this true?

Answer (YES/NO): NO